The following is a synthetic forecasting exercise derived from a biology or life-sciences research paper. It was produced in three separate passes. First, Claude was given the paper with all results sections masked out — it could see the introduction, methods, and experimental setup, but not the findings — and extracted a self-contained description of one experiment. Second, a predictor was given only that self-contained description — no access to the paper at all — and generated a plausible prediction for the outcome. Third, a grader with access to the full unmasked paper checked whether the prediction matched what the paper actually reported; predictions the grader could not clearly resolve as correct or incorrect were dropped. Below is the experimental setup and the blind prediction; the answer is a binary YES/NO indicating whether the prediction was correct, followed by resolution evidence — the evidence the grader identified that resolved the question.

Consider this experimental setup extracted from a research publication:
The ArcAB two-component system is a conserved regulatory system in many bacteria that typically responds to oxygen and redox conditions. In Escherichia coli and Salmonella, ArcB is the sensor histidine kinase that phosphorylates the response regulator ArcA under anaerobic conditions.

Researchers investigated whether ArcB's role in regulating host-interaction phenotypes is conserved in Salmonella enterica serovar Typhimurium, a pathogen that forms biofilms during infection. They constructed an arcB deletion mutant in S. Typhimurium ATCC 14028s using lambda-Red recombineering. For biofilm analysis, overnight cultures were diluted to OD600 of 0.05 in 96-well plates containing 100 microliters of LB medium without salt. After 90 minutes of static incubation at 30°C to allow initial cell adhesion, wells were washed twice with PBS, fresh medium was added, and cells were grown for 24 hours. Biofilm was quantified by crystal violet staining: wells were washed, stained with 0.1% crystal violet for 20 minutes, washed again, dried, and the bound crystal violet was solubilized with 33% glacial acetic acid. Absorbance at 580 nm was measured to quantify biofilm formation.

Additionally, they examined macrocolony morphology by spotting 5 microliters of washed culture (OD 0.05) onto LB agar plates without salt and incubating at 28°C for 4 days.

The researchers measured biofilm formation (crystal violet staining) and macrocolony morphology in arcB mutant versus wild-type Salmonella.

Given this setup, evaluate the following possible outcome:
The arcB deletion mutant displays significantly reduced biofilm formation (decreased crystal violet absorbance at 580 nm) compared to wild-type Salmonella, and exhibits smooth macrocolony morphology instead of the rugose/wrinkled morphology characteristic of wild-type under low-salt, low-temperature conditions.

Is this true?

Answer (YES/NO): YES